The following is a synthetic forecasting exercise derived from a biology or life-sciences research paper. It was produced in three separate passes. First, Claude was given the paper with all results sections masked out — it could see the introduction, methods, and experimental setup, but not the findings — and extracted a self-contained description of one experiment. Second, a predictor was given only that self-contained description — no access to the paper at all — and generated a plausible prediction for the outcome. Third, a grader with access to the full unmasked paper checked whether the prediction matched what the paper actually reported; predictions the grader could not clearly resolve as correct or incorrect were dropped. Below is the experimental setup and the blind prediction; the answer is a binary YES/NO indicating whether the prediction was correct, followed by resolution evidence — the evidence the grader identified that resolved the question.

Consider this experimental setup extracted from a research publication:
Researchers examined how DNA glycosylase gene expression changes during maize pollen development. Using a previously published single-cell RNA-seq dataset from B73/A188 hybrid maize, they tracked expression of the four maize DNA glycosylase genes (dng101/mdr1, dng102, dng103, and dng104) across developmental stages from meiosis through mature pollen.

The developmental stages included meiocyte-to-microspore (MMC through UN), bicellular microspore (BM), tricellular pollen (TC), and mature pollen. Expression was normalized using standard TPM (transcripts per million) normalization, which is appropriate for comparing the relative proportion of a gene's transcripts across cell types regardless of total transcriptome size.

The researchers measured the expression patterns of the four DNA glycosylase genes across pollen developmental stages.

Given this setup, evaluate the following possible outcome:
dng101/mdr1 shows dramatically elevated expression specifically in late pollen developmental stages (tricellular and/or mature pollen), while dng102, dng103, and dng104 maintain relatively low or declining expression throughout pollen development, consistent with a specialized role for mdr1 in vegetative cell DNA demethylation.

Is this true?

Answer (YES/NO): NO